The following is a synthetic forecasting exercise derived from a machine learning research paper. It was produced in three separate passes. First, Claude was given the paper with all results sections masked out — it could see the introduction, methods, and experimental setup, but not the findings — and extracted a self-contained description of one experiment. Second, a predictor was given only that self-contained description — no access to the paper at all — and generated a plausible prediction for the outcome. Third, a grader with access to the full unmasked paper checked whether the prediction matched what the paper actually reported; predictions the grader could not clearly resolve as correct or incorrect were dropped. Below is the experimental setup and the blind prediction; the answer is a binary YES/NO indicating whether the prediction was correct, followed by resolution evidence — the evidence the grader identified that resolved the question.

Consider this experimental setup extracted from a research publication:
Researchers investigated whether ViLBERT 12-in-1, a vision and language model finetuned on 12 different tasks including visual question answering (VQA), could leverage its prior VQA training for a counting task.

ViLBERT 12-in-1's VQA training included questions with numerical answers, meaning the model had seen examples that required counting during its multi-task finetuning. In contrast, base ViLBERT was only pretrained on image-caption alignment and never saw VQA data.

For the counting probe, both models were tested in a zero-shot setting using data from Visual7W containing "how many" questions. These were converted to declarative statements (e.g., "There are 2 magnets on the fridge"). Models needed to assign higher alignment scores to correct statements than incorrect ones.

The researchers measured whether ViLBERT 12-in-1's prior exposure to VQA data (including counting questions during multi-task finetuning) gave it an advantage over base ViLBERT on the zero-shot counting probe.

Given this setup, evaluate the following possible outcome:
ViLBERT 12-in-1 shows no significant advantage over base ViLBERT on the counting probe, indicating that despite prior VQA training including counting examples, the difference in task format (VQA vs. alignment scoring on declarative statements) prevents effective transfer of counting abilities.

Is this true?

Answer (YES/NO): NO